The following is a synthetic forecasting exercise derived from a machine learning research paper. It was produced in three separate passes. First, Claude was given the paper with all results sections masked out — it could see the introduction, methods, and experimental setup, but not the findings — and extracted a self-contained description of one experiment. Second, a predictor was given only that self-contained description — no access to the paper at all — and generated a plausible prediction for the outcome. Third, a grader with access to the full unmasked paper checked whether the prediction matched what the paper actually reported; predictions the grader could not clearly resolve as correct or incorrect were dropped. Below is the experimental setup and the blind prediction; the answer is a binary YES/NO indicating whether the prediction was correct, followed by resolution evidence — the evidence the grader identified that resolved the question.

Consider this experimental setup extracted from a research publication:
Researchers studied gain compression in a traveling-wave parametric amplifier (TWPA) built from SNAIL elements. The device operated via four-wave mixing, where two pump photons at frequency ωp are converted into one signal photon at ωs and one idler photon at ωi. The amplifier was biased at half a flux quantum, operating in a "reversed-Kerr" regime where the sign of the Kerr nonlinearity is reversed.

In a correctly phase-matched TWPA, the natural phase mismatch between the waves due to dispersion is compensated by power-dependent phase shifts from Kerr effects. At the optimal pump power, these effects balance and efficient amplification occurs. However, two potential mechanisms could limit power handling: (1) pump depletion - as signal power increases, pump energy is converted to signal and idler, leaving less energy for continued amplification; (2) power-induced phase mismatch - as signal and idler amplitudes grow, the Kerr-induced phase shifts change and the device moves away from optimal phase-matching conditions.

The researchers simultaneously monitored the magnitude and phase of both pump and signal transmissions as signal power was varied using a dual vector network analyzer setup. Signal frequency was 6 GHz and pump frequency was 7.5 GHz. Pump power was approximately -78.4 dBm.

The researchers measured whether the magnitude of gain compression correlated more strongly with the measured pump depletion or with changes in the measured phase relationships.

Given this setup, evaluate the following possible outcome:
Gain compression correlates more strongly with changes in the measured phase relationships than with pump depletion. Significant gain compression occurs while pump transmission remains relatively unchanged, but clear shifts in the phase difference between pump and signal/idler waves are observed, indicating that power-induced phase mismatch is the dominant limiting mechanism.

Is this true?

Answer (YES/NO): NO